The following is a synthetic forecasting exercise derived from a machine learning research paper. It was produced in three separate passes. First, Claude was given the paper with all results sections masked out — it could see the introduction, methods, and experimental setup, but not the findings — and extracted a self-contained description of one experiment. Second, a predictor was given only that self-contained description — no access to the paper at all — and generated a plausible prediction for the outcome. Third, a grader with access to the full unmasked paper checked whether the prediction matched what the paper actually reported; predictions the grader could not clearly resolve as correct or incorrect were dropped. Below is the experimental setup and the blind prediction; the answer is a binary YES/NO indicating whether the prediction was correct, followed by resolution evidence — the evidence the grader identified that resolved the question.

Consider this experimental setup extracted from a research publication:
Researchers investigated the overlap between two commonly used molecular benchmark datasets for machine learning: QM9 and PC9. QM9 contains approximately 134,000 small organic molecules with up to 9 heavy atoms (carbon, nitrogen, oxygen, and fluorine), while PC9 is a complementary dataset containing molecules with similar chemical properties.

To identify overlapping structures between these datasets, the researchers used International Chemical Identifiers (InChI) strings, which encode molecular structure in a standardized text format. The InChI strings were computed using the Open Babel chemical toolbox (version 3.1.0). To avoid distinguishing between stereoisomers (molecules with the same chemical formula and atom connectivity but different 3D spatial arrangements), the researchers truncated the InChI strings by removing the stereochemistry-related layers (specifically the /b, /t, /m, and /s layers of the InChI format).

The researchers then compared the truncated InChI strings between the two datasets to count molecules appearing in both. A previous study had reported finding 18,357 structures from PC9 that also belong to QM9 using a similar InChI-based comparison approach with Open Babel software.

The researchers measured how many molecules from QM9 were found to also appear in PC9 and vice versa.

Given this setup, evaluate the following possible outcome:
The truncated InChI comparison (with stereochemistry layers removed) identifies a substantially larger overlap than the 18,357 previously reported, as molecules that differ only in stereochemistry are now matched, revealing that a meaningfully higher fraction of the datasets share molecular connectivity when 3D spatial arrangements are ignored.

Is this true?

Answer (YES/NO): NO